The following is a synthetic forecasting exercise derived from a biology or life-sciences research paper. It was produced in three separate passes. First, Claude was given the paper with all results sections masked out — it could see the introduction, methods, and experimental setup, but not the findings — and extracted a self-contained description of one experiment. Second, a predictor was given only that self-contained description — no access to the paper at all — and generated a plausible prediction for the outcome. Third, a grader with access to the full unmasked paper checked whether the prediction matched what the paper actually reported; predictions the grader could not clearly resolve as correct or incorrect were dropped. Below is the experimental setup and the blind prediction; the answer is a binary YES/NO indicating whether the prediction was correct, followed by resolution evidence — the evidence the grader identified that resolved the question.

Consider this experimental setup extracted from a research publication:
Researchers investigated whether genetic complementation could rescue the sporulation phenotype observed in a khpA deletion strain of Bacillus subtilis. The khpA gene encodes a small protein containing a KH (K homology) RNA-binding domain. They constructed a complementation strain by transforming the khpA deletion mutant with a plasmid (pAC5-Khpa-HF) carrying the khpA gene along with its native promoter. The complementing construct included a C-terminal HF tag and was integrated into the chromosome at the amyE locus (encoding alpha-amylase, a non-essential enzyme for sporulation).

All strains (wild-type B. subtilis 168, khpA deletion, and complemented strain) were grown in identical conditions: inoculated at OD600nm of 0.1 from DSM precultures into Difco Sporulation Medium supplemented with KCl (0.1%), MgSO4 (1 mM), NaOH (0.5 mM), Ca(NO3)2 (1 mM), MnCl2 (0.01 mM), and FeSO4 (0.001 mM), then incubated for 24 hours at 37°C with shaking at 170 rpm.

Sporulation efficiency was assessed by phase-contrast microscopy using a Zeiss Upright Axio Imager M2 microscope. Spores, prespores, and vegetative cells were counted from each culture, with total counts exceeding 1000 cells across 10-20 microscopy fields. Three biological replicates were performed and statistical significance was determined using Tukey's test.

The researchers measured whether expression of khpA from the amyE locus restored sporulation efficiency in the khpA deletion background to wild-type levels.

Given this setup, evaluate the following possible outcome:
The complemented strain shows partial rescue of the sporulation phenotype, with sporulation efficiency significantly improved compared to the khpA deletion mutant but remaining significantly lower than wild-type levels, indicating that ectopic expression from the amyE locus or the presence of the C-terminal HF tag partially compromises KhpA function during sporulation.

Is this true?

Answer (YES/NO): NO